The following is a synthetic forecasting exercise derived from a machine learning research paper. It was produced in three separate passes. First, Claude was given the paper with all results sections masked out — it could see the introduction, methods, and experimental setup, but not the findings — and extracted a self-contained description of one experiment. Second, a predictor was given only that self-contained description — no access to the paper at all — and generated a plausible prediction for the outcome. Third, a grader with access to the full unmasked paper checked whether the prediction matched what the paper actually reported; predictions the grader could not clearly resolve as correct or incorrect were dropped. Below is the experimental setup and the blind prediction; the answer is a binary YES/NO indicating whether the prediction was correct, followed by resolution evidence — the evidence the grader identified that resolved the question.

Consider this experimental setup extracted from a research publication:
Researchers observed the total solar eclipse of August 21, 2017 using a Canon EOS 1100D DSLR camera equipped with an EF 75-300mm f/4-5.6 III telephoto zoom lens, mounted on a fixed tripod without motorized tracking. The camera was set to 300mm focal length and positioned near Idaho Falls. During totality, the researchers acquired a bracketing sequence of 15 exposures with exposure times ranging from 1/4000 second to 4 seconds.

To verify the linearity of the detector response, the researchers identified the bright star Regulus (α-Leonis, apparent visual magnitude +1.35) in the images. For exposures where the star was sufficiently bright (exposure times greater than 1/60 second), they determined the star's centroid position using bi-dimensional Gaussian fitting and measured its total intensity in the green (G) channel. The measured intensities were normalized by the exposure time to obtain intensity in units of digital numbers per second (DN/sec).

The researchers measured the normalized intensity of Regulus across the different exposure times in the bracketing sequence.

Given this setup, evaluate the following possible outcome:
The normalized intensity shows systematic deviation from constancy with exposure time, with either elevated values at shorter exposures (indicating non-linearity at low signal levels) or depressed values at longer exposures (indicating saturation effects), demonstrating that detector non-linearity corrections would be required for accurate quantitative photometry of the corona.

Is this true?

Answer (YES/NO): NO